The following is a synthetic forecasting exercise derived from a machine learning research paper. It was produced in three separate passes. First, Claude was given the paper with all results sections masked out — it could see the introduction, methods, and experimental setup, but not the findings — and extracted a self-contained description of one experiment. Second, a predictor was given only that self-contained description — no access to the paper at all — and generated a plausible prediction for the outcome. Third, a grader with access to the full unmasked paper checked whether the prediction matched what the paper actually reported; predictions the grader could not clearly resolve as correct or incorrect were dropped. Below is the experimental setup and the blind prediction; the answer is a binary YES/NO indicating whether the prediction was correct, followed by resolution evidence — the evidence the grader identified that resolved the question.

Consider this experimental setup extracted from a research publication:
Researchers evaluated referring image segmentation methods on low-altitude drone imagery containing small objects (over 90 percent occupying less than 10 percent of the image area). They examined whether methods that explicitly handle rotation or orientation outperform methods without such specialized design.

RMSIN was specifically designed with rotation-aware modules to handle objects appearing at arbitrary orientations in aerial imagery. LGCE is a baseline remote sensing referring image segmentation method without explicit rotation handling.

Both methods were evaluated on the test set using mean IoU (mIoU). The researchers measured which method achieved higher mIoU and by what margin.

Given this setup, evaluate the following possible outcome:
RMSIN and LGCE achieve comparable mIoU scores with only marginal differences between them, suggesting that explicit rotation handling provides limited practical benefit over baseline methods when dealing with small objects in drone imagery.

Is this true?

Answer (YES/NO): NO